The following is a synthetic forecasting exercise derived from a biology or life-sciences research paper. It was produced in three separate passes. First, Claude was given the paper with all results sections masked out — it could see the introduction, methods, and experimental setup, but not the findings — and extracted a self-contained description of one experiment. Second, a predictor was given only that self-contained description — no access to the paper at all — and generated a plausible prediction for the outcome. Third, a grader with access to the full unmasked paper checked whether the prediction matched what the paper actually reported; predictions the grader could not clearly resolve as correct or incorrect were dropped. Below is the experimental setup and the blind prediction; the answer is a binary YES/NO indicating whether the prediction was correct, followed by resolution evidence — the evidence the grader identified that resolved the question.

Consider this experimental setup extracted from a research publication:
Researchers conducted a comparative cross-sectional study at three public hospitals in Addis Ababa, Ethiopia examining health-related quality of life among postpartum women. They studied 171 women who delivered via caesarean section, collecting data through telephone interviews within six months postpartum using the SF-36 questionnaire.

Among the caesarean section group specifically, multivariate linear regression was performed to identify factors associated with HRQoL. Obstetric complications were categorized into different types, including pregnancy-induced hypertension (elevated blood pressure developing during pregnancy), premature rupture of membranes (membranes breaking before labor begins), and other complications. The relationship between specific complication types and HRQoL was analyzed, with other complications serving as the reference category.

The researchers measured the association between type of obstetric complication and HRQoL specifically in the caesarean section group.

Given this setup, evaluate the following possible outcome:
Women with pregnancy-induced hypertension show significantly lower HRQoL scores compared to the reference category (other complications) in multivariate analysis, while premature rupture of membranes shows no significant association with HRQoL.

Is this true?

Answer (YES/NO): YES